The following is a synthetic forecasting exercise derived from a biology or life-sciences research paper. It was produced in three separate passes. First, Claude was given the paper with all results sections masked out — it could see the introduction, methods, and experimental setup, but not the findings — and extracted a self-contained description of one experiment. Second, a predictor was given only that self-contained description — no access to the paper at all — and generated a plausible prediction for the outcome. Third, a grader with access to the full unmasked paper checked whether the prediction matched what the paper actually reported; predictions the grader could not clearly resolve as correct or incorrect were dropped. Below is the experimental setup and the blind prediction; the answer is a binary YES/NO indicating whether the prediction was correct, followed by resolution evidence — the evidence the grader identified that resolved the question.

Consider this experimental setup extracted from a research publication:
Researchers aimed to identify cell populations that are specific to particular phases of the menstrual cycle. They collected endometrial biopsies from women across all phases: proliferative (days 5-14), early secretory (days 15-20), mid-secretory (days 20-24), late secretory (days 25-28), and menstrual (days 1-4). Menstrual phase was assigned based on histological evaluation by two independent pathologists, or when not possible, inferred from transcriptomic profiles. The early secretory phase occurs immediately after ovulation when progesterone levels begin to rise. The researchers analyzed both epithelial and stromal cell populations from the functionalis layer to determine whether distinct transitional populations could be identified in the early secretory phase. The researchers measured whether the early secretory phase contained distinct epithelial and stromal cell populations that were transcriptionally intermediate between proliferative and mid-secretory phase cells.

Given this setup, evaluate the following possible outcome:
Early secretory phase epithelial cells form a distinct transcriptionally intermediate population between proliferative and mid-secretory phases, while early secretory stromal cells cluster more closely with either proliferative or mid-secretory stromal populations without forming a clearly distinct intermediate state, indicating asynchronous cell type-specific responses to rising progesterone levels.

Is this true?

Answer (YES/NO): NO